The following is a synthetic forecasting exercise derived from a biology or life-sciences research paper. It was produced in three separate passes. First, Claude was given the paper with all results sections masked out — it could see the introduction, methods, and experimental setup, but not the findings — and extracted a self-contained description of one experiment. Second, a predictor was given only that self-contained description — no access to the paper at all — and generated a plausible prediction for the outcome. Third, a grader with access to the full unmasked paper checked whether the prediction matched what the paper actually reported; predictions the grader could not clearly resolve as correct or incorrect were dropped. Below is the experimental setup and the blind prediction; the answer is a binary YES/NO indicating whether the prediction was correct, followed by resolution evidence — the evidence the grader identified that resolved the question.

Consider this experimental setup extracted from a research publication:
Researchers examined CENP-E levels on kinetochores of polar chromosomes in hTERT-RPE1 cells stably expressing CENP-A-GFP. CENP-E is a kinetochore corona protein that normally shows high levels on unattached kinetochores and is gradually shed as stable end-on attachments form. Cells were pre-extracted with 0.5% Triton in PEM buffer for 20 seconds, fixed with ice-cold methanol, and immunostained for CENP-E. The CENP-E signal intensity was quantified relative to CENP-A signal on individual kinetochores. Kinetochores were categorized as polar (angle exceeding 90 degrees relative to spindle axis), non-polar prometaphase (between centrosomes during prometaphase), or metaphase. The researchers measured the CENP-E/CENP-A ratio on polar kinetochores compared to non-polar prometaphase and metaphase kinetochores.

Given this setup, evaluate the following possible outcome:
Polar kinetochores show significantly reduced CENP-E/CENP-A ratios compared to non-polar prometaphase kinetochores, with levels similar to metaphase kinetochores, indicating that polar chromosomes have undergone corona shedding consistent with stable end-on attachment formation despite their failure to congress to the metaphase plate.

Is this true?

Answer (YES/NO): NO